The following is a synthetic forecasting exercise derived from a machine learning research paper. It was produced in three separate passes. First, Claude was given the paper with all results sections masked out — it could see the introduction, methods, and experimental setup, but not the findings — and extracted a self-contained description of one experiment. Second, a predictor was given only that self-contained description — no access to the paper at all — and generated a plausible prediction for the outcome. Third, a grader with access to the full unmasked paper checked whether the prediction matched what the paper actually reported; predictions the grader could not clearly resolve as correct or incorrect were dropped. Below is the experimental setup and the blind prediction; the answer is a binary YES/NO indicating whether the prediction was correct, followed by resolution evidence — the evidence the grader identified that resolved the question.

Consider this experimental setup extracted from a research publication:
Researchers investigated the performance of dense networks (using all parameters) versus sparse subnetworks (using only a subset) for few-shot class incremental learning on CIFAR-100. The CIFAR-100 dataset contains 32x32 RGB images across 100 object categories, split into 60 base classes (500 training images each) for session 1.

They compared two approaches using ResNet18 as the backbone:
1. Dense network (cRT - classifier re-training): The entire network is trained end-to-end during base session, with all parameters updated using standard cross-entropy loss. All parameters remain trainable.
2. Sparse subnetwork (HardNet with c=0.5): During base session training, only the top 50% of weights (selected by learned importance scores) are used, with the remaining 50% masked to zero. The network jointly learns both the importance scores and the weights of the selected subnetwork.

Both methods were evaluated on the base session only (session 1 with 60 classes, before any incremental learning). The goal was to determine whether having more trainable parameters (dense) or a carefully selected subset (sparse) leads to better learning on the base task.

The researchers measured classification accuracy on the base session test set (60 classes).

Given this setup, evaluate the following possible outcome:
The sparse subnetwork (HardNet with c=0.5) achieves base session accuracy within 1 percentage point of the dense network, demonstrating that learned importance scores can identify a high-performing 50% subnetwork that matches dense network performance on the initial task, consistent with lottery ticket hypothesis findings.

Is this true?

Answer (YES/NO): NO